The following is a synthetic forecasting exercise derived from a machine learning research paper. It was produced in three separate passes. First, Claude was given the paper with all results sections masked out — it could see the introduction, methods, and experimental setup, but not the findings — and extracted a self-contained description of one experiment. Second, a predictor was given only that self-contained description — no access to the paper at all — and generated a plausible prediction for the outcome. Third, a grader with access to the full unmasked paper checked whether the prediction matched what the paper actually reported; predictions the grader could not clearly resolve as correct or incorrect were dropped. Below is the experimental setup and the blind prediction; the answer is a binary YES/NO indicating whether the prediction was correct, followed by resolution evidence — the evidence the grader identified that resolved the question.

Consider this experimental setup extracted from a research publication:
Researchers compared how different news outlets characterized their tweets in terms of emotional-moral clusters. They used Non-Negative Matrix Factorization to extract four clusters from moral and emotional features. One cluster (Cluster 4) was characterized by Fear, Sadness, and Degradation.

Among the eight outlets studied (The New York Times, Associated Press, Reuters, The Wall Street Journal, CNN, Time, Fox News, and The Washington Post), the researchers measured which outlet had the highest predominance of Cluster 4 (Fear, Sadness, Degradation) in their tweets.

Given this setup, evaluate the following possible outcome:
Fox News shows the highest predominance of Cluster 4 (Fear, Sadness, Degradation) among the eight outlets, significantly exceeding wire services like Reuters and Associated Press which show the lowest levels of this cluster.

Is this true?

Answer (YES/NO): NO